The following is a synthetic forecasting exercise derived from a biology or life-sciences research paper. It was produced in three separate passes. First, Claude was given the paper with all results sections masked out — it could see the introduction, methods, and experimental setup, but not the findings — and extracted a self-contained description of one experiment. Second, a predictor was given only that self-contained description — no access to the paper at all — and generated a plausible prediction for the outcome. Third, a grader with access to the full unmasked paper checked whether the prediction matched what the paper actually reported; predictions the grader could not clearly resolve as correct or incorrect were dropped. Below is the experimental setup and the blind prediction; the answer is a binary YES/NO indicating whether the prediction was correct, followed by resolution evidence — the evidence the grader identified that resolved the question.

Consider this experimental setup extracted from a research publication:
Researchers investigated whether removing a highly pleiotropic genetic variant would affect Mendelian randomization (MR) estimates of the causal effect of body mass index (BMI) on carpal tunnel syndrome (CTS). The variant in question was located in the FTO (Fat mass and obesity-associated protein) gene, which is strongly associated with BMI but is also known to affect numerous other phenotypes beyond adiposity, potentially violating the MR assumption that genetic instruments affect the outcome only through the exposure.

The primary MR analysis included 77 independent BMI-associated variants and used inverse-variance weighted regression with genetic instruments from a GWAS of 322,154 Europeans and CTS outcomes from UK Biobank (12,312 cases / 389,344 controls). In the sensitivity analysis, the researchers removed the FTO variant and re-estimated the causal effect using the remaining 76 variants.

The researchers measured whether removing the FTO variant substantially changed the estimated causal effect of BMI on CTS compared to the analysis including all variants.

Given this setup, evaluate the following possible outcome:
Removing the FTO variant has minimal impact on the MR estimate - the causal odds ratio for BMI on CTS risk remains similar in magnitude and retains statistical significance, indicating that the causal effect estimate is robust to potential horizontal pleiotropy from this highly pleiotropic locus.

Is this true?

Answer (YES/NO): YES